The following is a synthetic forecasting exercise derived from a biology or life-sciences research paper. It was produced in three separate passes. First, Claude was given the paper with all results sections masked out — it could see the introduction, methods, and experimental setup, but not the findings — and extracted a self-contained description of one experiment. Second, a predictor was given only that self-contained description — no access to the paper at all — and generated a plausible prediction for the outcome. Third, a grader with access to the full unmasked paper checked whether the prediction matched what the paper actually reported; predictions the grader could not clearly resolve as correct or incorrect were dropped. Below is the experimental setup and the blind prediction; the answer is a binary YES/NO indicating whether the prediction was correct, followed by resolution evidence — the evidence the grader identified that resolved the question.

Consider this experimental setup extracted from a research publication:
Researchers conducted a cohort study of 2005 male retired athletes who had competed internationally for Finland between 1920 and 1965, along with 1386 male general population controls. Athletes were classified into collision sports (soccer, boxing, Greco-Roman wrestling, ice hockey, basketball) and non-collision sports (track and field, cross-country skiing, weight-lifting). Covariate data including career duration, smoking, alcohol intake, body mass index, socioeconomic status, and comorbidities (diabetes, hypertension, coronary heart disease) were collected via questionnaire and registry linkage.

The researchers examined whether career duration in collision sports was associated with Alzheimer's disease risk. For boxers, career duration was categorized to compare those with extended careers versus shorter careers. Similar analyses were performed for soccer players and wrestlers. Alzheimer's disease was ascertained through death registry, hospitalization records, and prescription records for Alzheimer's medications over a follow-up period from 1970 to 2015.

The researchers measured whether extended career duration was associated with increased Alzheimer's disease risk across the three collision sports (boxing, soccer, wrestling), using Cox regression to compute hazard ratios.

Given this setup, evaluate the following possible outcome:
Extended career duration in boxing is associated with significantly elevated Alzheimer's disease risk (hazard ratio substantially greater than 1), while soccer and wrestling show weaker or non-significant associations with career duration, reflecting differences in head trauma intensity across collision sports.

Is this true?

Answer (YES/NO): NO